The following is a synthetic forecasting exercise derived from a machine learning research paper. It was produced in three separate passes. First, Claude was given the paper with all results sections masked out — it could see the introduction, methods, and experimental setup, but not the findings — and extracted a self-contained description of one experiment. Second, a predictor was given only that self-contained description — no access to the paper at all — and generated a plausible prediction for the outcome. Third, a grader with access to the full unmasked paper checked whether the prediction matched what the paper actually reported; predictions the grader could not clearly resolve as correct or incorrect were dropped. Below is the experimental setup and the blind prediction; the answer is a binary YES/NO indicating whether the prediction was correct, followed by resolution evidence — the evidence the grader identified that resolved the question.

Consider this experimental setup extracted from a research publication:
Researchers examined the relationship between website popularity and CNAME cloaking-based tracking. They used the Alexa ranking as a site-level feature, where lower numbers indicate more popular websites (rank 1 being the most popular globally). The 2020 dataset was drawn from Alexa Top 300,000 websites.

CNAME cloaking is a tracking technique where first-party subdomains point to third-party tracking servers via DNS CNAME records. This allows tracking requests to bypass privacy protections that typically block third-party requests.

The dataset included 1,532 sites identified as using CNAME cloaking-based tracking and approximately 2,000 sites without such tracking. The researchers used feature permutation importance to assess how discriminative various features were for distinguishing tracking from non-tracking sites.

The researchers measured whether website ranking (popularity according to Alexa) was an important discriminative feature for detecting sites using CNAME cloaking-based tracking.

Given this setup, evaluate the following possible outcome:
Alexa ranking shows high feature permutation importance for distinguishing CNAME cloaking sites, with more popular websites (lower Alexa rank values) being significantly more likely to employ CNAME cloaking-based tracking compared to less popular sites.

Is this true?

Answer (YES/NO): NO